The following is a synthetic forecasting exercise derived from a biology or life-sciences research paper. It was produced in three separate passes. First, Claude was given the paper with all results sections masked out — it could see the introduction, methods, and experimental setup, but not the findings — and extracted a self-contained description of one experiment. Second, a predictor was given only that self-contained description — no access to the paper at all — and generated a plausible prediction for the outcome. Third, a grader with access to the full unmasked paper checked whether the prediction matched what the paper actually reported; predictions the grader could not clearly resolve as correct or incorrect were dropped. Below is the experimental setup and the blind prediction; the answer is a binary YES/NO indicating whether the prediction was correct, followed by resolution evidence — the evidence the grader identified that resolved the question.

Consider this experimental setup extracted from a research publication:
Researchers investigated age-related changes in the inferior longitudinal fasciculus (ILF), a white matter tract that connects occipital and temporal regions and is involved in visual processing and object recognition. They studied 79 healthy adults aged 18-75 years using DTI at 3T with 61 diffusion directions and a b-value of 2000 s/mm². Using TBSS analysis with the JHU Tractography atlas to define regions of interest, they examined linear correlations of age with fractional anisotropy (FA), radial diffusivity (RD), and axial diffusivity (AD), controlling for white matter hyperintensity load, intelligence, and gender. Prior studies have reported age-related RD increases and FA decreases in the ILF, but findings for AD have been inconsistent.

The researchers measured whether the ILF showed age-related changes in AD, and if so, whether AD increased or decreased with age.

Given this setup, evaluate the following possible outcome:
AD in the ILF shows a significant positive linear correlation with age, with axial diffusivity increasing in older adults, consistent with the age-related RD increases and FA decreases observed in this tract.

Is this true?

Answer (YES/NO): NO